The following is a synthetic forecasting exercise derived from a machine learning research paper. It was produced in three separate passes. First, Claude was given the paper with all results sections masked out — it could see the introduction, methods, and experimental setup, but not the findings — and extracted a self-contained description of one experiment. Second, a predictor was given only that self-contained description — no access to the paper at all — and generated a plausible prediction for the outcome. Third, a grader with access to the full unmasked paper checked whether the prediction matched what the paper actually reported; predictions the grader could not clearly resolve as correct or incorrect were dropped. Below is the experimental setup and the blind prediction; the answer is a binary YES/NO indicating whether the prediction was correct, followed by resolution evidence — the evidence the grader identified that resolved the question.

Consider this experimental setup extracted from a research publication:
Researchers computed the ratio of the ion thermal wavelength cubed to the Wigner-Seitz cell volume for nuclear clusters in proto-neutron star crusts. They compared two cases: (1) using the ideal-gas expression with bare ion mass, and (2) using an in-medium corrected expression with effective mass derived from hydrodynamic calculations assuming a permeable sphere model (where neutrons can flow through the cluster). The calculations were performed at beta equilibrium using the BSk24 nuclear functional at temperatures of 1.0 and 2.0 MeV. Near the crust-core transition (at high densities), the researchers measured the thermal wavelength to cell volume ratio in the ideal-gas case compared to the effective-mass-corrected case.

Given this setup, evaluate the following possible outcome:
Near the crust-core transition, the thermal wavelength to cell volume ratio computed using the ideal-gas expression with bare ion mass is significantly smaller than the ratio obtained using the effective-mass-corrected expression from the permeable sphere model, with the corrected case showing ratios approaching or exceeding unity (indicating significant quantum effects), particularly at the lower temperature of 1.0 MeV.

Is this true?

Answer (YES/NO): NO